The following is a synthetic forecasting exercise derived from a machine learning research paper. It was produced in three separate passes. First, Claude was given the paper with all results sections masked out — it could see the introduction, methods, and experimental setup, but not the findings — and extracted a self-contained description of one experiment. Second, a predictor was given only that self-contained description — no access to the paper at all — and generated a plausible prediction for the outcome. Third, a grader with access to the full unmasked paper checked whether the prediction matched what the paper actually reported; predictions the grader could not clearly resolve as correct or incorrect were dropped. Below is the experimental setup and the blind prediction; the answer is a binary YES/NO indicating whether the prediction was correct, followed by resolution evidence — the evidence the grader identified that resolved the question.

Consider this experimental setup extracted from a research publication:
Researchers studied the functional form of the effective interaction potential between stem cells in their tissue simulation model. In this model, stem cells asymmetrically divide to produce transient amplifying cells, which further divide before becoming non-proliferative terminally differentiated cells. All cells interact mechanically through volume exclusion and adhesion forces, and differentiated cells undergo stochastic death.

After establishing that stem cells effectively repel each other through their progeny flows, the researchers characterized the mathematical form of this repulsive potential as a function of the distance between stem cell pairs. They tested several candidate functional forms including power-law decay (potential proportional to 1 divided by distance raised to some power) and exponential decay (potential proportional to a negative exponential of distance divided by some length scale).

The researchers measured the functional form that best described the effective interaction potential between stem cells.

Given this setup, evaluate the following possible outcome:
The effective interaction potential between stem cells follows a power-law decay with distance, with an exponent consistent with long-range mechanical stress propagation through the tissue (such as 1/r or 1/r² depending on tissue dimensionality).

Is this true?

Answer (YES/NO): NO